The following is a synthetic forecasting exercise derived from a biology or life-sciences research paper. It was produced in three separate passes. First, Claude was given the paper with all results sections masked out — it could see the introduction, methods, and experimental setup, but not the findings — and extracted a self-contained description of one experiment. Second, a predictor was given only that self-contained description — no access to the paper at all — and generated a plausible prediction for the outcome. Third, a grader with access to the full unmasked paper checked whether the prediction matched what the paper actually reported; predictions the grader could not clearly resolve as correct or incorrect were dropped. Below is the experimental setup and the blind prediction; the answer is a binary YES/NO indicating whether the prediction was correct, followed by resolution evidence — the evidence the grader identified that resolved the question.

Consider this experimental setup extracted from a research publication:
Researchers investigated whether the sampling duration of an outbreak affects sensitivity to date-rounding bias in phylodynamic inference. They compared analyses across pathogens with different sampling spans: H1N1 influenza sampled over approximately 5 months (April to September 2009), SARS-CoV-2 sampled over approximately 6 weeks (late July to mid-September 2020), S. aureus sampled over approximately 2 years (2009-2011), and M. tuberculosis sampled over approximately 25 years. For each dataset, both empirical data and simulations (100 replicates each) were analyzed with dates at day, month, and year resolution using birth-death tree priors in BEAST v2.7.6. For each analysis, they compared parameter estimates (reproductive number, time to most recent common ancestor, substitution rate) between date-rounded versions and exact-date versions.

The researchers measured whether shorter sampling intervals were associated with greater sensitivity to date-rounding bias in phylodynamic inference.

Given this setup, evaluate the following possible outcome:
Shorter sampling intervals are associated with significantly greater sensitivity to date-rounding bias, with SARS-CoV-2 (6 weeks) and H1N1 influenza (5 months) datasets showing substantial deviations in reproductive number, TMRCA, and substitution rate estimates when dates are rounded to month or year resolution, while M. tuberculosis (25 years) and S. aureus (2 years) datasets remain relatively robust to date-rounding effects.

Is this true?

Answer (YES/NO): YES